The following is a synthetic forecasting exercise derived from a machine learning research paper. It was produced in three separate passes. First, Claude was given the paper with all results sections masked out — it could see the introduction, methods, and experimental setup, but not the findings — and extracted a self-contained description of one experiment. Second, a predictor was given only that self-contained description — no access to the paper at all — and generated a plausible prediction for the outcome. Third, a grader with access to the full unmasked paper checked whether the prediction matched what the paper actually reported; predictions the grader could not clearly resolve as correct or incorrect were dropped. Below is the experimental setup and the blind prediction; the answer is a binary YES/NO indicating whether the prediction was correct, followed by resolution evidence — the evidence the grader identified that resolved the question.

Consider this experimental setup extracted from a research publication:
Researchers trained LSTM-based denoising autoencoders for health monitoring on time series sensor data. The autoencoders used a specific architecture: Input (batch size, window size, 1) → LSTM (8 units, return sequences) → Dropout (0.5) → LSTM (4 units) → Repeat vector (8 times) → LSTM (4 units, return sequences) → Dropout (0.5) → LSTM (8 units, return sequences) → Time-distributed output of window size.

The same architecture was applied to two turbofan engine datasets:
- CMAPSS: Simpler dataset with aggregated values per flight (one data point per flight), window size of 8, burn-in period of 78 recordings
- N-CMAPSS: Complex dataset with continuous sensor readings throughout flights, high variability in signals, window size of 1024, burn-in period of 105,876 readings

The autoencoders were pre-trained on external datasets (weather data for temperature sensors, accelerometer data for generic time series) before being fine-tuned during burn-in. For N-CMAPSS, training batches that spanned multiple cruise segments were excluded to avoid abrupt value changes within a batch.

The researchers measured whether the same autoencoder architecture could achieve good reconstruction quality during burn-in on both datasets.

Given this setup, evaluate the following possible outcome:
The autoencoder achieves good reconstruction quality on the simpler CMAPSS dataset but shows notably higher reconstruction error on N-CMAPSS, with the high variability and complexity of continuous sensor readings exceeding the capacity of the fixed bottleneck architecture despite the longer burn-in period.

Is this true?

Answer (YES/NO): YES